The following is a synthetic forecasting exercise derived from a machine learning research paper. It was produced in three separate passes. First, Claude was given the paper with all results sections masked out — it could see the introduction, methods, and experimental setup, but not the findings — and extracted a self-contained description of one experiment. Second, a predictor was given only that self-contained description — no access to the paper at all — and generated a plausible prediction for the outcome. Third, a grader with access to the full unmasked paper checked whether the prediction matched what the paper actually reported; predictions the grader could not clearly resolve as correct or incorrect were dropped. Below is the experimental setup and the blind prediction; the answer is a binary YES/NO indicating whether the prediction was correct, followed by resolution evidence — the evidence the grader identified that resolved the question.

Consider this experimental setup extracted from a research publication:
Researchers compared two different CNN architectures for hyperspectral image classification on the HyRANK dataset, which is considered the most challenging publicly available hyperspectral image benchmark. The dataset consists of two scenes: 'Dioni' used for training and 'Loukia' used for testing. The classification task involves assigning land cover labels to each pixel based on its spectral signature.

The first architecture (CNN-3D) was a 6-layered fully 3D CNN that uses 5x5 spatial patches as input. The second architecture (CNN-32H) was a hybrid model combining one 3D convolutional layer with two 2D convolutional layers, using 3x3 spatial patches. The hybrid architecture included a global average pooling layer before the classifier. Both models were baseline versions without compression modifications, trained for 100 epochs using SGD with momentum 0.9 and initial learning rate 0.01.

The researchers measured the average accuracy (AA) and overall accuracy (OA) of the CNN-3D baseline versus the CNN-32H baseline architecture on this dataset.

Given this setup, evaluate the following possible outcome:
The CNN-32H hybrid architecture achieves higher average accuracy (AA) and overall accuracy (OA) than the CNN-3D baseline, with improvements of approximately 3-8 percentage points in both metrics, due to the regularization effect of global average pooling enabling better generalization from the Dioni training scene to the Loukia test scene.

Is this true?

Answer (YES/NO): NO